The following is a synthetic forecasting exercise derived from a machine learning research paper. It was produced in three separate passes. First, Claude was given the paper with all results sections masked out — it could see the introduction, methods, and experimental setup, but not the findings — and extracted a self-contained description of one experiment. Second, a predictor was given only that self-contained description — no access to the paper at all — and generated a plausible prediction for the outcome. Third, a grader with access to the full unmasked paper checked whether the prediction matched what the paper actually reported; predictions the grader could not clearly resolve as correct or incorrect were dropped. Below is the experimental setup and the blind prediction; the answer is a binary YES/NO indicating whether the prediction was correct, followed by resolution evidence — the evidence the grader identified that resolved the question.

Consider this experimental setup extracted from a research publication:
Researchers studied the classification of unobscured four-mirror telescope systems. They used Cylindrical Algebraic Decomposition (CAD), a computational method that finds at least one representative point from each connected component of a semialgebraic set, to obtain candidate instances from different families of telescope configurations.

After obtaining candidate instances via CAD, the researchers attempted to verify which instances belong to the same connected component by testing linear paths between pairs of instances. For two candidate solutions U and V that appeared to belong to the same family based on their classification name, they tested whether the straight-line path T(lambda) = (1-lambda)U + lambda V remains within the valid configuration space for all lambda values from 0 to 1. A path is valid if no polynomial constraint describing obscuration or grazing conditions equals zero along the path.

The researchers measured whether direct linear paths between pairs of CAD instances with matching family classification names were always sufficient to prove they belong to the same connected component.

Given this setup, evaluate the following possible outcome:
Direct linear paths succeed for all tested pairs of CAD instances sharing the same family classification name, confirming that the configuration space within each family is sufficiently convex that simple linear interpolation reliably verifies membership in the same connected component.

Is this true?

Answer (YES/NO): NO